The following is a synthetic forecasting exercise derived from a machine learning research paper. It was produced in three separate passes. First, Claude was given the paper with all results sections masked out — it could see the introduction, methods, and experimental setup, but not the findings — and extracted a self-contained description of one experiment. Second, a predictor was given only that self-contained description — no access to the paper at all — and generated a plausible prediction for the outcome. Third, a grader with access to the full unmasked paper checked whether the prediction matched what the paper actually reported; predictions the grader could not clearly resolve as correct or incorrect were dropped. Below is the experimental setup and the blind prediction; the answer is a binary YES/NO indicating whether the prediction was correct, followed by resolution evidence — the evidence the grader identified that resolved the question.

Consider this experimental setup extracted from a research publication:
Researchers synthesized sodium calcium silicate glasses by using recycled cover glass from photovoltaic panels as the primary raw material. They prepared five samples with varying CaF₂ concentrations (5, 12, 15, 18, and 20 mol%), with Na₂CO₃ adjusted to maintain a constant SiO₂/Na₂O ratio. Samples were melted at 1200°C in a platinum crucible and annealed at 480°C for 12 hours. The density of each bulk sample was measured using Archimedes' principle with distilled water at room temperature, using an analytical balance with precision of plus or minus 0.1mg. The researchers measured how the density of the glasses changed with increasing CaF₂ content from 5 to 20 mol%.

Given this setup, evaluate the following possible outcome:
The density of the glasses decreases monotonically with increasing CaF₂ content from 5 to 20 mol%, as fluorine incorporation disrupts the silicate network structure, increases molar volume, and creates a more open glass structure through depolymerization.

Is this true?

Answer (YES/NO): NO